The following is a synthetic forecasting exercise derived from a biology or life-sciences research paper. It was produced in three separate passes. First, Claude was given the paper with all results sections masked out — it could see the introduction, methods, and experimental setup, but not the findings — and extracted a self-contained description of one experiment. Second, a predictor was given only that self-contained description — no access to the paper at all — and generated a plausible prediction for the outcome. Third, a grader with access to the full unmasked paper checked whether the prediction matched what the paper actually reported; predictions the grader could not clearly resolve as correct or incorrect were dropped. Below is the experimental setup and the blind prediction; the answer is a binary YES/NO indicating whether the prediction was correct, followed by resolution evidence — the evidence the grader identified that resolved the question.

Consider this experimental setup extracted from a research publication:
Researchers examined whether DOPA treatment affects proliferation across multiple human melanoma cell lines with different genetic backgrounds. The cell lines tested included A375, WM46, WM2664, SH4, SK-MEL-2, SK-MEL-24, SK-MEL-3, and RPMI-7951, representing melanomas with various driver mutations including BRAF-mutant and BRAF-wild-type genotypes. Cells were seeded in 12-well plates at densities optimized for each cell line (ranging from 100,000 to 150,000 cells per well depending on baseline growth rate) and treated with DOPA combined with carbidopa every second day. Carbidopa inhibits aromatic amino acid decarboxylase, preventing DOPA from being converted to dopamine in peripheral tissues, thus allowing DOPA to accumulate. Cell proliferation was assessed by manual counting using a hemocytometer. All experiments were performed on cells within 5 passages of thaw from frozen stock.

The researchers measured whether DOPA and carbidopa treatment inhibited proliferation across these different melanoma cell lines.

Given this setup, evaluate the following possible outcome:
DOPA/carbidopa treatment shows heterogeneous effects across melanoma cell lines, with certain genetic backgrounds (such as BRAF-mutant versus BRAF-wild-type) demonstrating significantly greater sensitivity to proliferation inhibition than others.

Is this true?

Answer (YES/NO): NO